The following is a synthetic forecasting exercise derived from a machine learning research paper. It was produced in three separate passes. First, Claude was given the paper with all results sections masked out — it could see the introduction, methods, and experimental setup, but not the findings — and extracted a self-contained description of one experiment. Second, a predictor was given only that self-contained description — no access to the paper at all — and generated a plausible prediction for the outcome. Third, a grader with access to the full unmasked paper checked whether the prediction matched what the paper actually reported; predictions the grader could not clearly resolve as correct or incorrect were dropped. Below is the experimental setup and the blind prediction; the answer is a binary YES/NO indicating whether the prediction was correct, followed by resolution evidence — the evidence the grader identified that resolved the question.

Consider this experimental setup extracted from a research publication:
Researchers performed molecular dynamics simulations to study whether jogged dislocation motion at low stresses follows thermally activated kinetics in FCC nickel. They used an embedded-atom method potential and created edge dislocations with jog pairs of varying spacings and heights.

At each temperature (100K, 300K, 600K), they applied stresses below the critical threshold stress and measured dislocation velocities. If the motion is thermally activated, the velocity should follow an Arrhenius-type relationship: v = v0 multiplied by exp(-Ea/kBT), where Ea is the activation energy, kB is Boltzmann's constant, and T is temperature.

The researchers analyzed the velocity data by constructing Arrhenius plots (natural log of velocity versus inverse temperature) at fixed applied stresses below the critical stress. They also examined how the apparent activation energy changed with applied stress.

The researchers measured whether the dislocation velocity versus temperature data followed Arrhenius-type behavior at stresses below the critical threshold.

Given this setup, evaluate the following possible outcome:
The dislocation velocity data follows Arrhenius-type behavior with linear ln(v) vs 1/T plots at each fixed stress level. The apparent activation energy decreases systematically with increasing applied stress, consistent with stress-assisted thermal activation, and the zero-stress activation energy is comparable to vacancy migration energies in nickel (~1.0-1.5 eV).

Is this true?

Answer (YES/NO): NO